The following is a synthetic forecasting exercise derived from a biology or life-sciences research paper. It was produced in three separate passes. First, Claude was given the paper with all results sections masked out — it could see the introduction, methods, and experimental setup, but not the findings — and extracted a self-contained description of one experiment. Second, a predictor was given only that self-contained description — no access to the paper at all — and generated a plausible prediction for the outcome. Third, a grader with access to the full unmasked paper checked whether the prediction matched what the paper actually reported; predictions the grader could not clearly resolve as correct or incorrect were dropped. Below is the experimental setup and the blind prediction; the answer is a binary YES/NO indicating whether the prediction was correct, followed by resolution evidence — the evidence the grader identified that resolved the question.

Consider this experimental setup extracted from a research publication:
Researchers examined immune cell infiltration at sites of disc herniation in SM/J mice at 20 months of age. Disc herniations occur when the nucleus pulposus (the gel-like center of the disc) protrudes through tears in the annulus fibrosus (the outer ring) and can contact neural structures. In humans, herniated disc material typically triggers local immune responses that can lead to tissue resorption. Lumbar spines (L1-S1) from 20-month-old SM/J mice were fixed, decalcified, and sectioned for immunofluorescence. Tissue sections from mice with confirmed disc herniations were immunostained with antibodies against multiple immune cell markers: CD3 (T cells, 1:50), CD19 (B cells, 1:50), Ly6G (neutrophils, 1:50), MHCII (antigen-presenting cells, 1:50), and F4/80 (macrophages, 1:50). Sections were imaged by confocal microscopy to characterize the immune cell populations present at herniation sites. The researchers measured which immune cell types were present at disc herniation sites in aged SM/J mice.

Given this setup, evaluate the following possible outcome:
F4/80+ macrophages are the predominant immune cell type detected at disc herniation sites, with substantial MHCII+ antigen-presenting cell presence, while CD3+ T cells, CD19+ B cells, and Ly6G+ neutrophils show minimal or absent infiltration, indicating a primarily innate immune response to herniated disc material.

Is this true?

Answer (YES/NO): NO